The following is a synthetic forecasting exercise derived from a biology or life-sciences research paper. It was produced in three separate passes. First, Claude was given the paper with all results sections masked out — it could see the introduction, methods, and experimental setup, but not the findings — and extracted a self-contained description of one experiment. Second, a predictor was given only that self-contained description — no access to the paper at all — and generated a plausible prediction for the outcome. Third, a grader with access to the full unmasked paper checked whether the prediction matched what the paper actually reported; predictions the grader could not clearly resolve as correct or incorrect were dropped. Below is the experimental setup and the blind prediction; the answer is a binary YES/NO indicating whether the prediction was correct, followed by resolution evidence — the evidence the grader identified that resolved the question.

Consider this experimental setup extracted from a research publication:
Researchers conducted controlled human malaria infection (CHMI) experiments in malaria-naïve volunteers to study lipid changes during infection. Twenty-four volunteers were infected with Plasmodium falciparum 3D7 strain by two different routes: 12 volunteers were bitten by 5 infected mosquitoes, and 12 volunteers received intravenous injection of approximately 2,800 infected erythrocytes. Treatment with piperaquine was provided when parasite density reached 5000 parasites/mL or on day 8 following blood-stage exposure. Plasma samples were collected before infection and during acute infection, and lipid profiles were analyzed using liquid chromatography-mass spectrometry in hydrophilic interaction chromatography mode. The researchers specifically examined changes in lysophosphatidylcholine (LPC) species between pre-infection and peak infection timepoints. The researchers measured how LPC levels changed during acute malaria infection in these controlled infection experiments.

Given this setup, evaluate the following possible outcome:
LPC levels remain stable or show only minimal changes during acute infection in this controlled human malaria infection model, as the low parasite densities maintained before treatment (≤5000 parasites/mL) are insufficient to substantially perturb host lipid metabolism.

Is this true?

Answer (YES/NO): NO